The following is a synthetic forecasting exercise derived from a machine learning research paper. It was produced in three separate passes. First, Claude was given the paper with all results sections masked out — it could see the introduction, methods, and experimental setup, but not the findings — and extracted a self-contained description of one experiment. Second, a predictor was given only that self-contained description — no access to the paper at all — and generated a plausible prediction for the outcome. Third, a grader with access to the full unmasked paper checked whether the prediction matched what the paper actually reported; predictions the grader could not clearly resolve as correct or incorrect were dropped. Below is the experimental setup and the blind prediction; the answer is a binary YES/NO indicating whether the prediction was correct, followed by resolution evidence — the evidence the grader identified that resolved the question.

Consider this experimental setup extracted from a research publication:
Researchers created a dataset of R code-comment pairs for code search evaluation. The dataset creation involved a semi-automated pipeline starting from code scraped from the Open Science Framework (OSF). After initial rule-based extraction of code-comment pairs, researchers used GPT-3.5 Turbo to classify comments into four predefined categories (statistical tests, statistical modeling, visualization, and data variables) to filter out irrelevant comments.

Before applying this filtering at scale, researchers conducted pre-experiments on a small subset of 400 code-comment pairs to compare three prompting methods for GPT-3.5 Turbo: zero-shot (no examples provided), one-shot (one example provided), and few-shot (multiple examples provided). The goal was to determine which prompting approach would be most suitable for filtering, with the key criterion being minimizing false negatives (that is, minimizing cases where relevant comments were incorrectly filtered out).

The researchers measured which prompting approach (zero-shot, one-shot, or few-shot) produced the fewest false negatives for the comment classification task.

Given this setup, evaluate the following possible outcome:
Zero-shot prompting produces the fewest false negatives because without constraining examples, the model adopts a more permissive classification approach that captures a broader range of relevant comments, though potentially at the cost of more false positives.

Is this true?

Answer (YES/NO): YES